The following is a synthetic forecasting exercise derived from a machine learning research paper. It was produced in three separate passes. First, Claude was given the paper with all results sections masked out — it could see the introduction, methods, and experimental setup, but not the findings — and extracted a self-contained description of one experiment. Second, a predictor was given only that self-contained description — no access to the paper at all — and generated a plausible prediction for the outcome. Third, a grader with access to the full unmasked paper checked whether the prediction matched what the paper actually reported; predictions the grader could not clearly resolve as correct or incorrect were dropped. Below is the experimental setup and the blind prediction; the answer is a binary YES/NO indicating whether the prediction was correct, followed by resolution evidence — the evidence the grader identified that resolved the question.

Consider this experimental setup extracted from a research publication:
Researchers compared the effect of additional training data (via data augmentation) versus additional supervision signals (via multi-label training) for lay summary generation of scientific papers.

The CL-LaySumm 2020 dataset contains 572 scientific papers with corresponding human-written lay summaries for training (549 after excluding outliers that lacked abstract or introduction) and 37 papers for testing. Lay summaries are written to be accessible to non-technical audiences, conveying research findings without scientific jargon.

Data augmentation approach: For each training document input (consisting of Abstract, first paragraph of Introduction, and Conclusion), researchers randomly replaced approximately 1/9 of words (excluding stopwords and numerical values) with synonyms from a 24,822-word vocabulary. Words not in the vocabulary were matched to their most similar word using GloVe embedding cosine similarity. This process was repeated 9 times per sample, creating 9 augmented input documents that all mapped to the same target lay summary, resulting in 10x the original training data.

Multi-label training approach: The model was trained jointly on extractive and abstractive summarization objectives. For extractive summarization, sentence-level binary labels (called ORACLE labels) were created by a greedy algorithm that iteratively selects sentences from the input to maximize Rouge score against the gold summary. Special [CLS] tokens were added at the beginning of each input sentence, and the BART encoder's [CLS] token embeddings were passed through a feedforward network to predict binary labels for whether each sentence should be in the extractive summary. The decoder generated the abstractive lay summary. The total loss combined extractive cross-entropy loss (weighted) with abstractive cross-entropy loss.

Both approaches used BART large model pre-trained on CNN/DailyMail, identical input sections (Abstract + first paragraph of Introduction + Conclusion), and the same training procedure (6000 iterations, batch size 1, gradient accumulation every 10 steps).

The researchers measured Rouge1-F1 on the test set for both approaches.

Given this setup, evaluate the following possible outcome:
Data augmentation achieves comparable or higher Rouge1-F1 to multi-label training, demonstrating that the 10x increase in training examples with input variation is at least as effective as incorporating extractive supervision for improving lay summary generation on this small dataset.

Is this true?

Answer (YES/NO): NO